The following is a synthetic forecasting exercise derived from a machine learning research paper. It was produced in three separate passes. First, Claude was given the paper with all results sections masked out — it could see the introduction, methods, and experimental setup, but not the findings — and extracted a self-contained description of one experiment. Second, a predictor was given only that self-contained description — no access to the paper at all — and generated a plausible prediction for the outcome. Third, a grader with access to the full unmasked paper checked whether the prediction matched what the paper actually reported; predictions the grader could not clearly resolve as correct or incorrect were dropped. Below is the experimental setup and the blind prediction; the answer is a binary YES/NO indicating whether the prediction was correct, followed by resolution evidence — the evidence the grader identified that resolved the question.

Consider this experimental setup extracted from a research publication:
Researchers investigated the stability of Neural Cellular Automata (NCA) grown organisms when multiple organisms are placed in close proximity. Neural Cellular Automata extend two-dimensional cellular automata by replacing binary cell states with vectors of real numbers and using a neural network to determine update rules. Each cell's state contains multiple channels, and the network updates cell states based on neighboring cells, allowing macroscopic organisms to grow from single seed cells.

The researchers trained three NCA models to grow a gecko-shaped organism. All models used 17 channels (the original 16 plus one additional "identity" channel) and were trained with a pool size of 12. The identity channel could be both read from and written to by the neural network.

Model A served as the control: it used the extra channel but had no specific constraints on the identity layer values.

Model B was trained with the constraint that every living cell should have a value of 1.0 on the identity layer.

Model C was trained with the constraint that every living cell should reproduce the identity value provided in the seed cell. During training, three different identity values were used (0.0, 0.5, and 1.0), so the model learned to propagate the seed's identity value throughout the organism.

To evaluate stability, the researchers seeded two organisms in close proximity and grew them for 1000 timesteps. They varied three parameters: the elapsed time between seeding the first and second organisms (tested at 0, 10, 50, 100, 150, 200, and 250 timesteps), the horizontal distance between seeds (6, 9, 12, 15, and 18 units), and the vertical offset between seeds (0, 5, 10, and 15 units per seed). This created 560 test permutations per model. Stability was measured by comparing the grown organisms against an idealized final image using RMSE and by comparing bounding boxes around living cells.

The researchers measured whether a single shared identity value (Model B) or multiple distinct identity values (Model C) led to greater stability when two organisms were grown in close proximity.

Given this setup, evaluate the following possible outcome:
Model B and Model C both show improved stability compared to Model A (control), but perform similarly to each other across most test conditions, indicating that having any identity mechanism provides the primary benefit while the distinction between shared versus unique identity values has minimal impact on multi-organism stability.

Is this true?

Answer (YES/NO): YES